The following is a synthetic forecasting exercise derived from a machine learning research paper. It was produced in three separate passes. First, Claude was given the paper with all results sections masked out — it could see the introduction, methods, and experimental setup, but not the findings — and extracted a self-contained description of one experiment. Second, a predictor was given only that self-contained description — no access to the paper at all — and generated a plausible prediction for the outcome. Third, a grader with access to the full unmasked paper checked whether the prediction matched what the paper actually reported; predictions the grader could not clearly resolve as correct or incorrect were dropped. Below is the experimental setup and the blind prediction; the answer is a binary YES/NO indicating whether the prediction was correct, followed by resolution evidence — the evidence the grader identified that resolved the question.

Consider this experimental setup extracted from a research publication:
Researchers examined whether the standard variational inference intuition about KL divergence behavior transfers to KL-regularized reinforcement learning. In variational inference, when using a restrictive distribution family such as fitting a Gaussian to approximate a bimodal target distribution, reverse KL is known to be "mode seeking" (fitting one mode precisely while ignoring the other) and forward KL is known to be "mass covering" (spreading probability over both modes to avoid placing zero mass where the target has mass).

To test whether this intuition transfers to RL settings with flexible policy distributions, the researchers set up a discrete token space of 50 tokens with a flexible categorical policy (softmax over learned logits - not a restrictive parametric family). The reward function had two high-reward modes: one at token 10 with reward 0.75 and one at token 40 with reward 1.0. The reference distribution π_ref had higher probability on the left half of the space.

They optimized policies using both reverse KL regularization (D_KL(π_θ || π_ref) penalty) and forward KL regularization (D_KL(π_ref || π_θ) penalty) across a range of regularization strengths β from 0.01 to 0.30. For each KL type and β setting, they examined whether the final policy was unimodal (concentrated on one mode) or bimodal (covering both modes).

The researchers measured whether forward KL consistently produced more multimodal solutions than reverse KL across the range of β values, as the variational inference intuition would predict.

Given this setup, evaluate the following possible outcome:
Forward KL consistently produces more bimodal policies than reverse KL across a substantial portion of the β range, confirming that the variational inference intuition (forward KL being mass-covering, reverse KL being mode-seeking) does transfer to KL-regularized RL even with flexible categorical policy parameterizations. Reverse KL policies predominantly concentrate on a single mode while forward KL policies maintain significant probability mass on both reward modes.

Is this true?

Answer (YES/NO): NO